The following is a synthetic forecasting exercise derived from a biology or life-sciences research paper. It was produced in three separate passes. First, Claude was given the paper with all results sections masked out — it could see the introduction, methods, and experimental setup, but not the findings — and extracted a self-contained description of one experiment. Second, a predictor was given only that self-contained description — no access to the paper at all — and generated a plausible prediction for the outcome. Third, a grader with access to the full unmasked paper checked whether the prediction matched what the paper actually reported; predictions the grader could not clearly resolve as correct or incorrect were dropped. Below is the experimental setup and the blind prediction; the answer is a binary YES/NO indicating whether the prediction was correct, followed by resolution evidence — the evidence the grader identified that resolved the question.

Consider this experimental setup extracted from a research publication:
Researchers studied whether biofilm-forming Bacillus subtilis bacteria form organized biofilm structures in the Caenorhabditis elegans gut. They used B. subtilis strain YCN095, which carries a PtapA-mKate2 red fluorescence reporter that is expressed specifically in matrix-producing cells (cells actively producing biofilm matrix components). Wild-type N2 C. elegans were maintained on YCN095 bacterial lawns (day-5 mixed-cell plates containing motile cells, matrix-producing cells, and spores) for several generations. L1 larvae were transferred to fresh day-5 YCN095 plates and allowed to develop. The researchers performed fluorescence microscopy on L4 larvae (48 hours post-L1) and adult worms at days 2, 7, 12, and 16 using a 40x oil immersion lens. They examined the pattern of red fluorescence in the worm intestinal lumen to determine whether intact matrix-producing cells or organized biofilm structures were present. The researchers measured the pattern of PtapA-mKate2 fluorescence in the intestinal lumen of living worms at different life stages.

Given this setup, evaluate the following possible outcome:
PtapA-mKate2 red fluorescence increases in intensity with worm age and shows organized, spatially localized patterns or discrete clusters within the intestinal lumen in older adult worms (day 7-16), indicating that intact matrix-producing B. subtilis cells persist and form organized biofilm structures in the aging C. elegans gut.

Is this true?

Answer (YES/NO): NO